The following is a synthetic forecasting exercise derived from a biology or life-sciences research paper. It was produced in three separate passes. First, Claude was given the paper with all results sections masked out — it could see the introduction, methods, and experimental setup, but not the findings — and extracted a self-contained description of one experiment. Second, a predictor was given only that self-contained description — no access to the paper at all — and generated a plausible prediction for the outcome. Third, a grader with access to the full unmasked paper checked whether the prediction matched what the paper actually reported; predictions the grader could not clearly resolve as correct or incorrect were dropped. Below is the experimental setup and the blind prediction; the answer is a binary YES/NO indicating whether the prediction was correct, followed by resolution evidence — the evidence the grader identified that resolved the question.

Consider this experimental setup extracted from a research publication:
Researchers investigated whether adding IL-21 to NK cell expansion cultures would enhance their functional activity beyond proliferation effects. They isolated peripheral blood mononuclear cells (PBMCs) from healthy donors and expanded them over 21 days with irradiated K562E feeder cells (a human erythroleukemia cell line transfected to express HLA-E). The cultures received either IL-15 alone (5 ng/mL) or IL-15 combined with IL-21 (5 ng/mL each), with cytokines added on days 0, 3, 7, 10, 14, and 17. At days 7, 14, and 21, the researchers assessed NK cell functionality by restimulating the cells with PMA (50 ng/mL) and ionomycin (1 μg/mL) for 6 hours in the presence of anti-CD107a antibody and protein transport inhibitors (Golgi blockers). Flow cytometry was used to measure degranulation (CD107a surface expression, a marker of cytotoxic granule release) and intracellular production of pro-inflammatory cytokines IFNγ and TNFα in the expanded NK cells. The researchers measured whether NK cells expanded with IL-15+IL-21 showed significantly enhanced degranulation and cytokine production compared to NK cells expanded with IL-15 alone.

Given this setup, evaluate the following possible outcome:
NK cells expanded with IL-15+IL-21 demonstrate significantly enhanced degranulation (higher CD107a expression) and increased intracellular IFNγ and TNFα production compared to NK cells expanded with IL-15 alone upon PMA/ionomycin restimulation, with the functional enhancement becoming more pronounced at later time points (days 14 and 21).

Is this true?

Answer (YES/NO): NO